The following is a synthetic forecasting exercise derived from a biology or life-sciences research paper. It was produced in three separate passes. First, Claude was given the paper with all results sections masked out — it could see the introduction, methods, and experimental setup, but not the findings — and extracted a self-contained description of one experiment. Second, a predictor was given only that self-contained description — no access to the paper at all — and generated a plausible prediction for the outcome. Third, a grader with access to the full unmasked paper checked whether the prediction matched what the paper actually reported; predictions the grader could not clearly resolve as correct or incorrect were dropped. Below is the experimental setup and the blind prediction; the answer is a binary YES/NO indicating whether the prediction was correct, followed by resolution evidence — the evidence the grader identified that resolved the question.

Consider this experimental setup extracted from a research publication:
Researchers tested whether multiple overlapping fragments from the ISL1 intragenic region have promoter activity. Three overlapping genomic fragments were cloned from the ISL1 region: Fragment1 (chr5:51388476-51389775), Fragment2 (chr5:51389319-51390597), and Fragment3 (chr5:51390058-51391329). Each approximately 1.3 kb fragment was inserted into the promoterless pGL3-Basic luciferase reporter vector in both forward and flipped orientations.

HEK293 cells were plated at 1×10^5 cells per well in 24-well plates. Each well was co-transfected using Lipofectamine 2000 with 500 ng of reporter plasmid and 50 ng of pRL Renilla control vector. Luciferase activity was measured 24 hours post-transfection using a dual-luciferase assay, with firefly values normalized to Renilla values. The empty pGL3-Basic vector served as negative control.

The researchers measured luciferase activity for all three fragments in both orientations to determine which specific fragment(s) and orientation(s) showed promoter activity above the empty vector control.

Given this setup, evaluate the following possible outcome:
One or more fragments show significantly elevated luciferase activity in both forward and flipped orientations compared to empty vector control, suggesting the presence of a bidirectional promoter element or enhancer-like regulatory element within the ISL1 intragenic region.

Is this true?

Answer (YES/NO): NO